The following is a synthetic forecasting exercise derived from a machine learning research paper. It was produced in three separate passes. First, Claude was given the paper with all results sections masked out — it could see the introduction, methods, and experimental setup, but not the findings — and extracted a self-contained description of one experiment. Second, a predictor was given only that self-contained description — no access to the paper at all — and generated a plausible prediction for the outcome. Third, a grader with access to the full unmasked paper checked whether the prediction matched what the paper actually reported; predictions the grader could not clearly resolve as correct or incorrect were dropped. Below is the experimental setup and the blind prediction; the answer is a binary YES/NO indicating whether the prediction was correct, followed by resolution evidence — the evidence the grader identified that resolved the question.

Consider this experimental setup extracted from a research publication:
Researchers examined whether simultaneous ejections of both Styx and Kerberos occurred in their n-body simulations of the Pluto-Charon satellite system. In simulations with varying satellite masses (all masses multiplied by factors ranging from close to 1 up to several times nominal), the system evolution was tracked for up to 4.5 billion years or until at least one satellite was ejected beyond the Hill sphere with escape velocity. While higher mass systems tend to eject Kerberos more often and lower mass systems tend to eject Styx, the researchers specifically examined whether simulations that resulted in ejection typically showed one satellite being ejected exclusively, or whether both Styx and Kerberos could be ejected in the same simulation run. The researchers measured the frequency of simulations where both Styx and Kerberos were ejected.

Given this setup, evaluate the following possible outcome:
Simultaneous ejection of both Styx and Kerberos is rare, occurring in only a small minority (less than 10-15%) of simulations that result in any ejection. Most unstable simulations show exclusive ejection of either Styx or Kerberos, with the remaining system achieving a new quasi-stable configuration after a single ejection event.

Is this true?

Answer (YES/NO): YES